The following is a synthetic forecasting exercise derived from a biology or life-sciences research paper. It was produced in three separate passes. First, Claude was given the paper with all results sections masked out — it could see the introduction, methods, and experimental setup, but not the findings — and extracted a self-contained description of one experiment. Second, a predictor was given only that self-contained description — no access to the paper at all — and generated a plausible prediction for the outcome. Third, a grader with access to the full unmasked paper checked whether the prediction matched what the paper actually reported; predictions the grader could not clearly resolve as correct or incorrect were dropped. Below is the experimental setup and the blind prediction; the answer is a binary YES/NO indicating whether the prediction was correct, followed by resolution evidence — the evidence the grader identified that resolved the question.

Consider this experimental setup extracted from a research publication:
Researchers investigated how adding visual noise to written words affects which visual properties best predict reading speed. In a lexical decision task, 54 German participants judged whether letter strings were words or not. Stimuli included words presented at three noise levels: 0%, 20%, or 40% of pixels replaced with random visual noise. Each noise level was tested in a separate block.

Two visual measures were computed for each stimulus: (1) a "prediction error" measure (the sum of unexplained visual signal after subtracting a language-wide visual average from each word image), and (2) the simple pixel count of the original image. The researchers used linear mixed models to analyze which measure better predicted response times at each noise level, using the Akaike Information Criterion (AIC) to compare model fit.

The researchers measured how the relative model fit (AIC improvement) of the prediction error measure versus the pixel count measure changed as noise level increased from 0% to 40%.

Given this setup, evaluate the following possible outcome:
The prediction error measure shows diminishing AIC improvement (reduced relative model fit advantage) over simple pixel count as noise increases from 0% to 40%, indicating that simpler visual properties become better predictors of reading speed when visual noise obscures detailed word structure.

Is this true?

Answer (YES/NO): YES